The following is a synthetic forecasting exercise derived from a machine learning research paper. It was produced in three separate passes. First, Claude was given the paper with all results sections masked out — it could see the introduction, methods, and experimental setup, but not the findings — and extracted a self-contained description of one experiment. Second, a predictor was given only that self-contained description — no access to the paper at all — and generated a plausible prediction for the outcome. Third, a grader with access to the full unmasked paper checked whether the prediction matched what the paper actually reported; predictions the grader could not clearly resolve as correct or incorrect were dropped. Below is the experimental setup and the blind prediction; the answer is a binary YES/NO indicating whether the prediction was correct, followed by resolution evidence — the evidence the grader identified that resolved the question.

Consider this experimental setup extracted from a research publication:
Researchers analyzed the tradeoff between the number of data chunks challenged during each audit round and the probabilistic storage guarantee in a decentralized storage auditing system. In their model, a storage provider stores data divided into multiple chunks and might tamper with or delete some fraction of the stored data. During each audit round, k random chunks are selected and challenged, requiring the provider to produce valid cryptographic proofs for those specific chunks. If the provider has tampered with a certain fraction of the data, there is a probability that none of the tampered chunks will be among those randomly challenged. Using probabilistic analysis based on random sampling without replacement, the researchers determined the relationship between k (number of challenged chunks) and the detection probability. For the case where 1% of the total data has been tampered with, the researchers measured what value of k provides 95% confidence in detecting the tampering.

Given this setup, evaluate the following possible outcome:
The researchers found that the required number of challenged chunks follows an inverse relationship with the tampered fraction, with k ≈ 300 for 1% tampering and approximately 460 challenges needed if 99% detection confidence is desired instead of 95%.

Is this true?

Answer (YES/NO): NO